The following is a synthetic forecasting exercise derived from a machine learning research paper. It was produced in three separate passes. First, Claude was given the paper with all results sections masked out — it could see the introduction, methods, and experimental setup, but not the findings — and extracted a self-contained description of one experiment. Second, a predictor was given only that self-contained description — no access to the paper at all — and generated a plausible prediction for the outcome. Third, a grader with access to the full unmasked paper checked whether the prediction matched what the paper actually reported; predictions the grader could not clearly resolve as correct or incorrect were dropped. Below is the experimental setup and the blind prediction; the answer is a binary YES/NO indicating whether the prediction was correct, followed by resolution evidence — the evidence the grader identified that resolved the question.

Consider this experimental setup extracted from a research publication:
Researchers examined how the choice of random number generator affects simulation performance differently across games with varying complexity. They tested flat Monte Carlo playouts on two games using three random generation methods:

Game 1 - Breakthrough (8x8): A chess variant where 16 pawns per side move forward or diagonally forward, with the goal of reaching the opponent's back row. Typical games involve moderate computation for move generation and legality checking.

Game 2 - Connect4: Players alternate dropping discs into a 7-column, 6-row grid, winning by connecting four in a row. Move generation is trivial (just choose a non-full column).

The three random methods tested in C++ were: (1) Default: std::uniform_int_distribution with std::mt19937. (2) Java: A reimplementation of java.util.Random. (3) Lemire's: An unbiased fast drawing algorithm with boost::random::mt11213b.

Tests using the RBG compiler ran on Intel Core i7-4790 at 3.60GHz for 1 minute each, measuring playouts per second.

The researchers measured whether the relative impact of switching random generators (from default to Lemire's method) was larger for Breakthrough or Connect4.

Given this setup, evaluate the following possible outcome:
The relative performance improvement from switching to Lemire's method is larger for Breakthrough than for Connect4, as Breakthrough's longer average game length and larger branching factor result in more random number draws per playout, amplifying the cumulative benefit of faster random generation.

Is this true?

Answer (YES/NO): NO